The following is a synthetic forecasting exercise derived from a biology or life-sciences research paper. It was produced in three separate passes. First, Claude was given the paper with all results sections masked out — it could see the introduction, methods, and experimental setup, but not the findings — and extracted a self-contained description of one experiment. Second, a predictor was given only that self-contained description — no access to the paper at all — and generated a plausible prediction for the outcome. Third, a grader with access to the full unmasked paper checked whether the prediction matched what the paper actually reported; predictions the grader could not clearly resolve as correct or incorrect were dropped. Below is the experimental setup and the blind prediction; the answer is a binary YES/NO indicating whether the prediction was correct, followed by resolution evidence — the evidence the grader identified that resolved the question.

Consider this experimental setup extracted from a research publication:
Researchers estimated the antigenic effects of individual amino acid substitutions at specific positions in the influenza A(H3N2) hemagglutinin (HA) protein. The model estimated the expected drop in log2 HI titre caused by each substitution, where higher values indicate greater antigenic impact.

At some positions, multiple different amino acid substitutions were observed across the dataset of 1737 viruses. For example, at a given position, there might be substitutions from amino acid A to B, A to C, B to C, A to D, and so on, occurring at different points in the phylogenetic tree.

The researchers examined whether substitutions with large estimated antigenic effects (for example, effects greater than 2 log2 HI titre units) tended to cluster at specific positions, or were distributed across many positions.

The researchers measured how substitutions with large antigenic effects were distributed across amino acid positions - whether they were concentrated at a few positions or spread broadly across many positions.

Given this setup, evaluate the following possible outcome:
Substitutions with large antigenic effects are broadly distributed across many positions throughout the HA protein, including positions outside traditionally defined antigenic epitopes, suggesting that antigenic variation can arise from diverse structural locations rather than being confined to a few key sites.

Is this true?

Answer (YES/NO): NO